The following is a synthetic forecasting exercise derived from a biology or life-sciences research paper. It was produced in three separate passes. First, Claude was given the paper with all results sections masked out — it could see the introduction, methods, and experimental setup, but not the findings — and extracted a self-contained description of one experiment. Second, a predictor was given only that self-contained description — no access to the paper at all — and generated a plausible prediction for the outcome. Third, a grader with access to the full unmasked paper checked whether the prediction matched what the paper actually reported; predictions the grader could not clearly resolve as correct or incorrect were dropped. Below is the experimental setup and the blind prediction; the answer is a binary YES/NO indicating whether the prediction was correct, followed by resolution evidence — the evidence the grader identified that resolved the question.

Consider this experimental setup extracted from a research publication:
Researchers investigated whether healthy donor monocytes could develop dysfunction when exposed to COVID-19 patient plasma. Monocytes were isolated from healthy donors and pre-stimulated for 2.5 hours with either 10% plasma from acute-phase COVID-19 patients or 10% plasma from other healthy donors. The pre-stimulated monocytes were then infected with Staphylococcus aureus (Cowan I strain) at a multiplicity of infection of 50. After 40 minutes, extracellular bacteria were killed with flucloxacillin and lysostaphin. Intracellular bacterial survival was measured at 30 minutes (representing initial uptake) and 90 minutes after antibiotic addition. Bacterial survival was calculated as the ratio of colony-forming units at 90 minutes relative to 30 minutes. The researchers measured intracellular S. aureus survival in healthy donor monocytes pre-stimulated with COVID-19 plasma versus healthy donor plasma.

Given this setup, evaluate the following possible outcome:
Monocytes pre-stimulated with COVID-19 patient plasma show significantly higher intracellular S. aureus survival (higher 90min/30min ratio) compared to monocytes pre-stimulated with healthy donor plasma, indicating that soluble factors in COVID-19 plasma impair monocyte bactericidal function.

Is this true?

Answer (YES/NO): YES